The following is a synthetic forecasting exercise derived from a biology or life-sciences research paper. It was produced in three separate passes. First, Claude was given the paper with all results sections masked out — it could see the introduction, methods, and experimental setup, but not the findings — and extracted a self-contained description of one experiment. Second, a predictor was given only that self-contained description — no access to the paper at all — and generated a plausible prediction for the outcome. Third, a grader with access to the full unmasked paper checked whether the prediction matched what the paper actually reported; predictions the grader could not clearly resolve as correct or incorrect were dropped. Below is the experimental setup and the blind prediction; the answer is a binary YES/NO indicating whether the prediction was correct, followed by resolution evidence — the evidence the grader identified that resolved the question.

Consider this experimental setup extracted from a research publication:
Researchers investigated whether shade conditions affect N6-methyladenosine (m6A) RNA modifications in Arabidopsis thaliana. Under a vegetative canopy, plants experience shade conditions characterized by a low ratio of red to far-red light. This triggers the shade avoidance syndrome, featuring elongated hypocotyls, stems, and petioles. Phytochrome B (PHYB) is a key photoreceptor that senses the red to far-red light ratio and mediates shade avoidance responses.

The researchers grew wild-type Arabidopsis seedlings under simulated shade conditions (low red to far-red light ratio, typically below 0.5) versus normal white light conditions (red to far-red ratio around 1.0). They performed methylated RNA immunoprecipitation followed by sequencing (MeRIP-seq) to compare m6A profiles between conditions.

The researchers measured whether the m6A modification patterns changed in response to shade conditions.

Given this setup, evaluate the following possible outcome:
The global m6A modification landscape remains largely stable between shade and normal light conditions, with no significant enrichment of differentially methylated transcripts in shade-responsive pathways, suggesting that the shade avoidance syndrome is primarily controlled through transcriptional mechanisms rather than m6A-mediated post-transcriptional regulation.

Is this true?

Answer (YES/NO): NO